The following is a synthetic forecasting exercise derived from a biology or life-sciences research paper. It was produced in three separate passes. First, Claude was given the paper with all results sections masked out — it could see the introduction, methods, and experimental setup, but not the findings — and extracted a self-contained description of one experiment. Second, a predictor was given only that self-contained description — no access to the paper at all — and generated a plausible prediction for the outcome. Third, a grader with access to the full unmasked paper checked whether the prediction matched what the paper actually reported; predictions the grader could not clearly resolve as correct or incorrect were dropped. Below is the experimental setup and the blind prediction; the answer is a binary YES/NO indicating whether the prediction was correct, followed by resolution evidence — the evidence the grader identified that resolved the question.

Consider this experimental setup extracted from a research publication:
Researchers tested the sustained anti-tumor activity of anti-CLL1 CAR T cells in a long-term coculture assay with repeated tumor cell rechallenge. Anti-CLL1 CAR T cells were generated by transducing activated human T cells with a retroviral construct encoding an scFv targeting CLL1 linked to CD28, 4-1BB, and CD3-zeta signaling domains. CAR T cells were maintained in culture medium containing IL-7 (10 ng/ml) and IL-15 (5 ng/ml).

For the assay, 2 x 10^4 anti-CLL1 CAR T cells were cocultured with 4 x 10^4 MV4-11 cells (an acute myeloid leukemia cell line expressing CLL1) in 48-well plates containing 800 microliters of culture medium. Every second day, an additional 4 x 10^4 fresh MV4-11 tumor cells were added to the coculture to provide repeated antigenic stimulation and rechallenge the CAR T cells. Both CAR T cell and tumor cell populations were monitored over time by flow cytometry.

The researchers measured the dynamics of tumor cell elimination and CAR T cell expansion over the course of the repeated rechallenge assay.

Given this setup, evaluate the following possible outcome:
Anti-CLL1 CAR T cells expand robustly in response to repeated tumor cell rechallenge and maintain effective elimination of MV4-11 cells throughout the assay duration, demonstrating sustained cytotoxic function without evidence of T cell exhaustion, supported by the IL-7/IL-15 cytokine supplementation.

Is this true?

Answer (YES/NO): NO